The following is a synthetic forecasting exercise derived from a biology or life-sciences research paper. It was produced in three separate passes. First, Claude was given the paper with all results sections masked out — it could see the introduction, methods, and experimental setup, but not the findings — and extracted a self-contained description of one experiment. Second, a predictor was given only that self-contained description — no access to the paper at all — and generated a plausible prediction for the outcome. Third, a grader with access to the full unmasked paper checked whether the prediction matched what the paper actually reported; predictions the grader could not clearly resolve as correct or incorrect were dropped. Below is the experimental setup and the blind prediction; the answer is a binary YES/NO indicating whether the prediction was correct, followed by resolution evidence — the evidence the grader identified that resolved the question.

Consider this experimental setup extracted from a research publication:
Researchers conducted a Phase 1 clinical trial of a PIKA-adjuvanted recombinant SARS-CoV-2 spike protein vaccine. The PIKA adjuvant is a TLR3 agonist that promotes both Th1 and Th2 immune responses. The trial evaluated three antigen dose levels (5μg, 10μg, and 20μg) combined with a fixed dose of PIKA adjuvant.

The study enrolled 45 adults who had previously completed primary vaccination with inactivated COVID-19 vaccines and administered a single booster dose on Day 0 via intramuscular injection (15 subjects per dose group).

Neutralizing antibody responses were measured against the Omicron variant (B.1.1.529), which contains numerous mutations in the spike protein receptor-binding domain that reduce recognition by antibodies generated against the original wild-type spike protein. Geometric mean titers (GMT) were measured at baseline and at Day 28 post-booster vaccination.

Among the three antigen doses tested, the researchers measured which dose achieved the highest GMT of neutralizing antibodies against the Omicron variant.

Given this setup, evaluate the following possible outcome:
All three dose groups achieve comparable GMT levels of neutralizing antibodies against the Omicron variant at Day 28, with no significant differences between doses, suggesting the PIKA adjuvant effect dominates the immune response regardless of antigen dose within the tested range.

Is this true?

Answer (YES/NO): NO